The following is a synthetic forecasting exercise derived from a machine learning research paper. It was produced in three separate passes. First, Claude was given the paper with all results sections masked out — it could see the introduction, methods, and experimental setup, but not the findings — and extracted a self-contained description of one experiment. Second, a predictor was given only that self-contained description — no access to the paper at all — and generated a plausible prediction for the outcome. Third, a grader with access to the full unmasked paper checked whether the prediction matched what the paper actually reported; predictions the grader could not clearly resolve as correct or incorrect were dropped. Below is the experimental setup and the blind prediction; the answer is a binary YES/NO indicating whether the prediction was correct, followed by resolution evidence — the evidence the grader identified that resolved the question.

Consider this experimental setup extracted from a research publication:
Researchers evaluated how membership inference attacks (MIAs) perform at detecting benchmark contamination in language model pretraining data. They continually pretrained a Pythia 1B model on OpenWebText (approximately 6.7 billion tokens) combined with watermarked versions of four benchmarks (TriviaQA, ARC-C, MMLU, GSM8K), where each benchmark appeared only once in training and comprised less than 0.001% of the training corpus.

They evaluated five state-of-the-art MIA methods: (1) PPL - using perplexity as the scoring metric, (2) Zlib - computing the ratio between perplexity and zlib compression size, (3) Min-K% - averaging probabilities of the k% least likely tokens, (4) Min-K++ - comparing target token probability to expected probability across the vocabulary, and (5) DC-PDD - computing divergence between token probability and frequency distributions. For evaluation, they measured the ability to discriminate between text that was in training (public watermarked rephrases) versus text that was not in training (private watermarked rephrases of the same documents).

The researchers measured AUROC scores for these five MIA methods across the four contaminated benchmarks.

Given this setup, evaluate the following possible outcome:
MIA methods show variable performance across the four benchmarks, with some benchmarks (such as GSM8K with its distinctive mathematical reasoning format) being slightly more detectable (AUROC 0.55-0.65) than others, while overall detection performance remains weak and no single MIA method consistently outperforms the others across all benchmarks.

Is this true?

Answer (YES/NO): NO